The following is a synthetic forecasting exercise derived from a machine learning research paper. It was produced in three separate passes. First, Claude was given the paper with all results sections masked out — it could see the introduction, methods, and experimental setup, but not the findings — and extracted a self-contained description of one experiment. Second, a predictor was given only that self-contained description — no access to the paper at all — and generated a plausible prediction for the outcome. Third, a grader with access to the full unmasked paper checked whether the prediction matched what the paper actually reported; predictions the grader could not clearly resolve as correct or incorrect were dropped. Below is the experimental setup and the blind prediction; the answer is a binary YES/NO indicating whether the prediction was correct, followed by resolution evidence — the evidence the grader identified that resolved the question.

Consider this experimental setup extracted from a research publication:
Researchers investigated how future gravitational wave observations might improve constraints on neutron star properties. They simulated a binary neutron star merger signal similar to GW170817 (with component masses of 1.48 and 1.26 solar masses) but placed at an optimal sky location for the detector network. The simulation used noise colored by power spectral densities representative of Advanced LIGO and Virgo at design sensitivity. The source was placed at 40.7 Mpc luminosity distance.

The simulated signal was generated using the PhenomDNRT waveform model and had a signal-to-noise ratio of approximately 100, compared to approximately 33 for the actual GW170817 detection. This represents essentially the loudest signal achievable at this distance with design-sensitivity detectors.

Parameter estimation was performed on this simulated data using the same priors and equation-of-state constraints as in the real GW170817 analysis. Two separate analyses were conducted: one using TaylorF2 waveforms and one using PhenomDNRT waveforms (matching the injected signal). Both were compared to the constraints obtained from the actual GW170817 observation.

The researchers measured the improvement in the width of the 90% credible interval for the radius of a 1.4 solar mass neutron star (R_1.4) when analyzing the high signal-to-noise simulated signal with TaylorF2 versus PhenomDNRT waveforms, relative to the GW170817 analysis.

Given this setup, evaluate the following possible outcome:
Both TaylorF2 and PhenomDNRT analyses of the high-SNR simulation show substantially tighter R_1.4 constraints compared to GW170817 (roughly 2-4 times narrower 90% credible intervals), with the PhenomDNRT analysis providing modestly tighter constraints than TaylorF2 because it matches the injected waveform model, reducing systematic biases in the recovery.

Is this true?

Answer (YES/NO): NO